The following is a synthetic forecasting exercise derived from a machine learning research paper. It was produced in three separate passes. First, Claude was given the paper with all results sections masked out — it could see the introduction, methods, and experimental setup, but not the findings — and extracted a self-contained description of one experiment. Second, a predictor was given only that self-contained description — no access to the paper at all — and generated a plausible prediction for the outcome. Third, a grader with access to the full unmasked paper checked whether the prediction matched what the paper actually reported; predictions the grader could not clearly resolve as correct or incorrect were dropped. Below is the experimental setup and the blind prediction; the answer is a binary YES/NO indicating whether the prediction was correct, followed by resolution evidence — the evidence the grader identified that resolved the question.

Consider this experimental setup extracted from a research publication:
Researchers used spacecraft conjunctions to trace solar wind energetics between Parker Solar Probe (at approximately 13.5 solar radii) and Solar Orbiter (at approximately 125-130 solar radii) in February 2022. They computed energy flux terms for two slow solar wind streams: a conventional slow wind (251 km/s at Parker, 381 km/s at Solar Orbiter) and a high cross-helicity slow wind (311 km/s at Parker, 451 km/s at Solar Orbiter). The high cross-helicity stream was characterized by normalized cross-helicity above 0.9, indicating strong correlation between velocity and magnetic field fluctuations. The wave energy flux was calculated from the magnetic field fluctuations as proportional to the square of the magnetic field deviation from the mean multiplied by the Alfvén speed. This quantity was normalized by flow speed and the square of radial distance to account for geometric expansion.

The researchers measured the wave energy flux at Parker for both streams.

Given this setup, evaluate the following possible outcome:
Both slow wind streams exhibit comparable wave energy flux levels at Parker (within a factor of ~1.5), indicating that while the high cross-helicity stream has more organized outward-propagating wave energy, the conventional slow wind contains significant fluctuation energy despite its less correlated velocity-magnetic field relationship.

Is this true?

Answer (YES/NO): NO